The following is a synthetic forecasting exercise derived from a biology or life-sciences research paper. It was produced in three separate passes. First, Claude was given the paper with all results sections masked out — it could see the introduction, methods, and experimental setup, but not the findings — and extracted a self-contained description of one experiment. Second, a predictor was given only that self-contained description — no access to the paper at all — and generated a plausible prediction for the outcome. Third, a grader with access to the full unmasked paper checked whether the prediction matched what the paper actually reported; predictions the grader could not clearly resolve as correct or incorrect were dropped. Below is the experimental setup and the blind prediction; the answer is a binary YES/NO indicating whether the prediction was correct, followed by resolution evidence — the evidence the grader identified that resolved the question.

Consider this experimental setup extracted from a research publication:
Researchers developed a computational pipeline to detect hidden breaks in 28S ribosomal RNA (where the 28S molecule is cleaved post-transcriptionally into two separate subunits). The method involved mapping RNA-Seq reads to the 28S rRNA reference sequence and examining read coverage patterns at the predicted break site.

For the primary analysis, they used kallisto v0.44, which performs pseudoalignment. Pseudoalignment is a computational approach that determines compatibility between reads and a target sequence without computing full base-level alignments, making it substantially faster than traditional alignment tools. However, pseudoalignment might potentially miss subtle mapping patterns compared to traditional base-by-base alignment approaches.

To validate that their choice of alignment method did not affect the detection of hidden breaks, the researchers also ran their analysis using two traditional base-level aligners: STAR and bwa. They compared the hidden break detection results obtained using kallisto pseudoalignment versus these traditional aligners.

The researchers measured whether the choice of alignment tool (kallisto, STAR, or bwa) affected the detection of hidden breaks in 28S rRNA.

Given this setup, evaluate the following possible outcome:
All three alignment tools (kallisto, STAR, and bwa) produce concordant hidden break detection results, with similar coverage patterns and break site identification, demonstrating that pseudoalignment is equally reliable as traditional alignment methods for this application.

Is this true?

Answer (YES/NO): YES